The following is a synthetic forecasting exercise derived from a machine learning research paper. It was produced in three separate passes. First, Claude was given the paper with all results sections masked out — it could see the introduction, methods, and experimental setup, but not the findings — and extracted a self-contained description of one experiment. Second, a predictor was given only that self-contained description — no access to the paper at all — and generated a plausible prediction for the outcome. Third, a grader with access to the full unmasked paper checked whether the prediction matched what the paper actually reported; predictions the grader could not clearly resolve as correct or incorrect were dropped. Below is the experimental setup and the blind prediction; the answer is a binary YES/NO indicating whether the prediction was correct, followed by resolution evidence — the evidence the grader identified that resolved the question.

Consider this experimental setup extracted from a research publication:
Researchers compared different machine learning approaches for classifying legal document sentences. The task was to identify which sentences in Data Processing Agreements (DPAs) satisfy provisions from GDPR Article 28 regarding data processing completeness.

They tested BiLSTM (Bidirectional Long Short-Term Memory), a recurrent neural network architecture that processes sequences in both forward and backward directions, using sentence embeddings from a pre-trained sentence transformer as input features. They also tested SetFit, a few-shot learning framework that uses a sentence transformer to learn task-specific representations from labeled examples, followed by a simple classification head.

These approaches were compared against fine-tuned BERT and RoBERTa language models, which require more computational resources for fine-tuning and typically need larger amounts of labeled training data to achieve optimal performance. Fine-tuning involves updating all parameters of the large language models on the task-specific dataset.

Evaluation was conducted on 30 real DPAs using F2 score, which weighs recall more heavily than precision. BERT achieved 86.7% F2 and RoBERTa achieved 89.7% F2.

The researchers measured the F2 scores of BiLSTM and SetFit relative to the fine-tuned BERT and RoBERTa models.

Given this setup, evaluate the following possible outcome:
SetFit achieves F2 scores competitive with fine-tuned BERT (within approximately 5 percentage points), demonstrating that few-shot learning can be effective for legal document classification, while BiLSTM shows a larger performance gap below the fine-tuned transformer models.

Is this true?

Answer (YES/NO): NO